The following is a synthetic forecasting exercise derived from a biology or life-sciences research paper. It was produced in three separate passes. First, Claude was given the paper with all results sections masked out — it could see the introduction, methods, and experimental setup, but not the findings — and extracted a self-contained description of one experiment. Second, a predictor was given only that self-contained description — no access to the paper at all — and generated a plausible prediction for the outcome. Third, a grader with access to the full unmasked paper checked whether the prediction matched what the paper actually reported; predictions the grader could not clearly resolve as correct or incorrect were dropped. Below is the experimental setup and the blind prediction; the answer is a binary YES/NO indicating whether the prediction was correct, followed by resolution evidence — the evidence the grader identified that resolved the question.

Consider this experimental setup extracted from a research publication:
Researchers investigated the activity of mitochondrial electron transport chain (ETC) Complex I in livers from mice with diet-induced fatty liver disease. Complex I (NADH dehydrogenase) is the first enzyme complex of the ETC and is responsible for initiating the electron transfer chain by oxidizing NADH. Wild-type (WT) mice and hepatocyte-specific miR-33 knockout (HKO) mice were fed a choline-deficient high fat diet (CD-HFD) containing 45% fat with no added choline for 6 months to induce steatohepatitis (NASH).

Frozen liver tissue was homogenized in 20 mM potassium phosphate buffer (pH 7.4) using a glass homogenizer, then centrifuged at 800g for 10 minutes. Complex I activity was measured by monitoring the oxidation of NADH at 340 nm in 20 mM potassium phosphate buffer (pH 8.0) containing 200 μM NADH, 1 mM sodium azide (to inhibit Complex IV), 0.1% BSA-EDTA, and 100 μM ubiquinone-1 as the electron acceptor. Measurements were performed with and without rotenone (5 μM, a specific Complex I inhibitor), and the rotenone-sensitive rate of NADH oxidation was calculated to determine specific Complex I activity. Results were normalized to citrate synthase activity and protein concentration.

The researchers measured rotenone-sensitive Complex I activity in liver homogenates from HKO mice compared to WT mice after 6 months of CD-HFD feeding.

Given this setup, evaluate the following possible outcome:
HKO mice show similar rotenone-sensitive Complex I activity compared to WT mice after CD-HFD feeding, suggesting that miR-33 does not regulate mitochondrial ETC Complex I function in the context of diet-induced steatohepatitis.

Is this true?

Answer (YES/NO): NO